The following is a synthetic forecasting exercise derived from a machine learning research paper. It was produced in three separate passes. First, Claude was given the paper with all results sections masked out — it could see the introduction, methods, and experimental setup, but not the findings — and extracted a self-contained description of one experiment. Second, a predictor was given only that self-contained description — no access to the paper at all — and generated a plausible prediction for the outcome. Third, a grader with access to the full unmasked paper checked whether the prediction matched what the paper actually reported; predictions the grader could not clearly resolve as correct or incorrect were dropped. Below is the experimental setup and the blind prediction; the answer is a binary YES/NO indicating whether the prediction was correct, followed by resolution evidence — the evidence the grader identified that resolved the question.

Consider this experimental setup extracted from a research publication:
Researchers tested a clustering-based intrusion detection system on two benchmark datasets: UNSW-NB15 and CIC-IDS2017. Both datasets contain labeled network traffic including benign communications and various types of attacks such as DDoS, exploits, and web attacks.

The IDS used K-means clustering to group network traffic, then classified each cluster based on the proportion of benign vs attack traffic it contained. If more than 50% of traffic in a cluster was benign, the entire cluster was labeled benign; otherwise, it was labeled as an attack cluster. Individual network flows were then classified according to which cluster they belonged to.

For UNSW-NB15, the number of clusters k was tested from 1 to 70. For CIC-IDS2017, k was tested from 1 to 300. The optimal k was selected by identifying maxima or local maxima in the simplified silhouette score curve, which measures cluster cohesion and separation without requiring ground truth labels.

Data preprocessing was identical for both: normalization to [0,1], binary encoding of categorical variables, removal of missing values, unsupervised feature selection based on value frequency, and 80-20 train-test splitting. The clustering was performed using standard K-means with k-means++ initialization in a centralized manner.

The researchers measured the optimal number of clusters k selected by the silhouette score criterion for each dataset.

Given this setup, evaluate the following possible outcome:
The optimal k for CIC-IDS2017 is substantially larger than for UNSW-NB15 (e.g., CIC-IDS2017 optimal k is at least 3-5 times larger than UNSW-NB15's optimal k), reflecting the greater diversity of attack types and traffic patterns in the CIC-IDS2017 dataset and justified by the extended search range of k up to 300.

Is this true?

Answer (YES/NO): YES